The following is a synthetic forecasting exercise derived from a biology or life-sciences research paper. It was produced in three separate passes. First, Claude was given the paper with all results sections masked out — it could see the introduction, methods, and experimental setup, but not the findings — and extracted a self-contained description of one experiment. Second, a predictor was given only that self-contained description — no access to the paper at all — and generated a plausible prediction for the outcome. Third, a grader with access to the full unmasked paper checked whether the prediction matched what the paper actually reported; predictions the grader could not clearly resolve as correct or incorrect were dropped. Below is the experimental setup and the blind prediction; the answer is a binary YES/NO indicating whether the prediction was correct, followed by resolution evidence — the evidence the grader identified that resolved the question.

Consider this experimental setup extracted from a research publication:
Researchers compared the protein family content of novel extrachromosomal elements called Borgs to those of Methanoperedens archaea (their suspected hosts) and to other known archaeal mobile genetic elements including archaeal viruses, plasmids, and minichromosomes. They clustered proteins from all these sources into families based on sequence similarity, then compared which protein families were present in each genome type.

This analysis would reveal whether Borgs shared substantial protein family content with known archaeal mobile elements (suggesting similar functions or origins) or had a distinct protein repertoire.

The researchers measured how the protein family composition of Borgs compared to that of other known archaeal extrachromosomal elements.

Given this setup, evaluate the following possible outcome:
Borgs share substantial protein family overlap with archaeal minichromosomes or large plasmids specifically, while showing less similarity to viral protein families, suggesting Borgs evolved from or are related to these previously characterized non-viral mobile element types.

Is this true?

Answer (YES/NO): NO